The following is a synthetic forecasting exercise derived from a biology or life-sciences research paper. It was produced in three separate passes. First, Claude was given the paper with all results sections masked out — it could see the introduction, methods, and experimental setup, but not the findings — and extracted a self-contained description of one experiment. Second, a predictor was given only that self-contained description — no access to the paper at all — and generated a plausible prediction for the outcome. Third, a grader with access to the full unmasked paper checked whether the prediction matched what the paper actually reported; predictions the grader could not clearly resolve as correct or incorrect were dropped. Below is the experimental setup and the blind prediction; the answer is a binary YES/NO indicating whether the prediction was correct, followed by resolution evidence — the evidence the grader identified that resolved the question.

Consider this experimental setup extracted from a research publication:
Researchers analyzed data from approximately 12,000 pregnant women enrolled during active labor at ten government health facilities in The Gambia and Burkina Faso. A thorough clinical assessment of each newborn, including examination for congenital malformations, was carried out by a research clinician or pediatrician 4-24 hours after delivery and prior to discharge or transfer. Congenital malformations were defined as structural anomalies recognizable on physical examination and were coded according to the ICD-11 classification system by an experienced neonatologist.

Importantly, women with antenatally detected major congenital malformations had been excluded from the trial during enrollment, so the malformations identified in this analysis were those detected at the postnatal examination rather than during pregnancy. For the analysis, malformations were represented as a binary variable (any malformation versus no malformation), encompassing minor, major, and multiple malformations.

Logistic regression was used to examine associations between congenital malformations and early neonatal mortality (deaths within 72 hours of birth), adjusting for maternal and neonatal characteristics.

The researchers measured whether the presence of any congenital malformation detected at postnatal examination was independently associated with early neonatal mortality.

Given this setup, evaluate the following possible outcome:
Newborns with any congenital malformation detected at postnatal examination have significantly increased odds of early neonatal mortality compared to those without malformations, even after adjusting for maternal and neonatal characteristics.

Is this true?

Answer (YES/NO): YES